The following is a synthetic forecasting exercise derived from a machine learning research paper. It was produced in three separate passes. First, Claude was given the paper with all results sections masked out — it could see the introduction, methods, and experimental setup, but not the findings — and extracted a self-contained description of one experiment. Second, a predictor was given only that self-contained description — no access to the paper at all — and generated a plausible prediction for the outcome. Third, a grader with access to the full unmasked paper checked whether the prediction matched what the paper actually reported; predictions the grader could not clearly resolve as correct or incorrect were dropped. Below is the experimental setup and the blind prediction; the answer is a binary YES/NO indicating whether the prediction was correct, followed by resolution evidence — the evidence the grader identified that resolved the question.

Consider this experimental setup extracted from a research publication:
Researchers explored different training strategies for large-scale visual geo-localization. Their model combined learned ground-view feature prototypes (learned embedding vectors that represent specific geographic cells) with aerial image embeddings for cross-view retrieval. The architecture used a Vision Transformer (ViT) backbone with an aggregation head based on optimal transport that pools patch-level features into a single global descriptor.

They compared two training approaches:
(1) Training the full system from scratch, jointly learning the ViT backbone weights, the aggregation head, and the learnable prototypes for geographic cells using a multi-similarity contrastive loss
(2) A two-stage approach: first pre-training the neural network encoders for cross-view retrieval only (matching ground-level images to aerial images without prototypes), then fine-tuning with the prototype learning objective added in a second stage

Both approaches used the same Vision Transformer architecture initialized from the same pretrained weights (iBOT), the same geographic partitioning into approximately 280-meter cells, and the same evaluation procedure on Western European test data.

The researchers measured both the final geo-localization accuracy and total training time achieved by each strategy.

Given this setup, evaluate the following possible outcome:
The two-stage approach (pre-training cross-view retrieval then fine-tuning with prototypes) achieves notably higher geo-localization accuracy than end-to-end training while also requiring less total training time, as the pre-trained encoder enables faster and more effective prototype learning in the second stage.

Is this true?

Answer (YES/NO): NO